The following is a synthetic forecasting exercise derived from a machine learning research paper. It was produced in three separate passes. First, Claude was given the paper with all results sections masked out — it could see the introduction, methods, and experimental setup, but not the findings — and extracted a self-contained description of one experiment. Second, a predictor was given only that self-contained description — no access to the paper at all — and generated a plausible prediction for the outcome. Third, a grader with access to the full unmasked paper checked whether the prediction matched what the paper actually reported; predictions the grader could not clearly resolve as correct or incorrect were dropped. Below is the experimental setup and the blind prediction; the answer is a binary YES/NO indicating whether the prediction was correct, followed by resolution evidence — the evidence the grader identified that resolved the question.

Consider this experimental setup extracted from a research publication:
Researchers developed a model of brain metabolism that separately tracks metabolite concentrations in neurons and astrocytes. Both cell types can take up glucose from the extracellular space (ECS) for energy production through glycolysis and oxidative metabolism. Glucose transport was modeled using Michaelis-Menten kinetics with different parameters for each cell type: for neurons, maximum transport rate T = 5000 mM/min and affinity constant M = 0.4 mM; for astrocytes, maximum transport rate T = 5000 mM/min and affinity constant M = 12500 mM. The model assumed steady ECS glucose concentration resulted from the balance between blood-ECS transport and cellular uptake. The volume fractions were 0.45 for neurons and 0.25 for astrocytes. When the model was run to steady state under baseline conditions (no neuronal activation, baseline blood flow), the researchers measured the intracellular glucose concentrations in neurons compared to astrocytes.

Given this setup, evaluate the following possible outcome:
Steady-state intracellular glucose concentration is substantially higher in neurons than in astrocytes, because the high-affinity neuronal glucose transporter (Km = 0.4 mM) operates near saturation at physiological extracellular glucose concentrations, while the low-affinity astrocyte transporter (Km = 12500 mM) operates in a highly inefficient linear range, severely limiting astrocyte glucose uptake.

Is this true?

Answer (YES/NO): YES